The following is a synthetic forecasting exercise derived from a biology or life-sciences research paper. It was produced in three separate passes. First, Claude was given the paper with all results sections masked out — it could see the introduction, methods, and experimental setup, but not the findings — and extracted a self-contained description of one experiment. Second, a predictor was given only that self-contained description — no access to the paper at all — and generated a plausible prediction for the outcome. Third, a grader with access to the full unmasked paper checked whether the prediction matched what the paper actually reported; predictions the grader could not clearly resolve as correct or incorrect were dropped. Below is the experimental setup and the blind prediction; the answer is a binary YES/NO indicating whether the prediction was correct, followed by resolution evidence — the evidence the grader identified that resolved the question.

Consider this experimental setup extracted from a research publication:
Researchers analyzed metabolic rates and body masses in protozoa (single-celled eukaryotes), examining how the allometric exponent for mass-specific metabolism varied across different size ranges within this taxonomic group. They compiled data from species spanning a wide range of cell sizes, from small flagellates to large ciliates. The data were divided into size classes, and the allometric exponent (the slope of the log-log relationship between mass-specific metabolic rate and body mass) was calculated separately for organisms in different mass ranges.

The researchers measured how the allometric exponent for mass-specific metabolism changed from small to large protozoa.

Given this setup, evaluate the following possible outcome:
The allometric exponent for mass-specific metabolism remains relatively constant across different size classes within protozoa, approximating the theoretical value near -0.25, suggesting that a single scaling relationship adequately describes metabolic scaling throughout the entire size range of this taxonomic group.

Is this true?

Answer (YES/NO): NO